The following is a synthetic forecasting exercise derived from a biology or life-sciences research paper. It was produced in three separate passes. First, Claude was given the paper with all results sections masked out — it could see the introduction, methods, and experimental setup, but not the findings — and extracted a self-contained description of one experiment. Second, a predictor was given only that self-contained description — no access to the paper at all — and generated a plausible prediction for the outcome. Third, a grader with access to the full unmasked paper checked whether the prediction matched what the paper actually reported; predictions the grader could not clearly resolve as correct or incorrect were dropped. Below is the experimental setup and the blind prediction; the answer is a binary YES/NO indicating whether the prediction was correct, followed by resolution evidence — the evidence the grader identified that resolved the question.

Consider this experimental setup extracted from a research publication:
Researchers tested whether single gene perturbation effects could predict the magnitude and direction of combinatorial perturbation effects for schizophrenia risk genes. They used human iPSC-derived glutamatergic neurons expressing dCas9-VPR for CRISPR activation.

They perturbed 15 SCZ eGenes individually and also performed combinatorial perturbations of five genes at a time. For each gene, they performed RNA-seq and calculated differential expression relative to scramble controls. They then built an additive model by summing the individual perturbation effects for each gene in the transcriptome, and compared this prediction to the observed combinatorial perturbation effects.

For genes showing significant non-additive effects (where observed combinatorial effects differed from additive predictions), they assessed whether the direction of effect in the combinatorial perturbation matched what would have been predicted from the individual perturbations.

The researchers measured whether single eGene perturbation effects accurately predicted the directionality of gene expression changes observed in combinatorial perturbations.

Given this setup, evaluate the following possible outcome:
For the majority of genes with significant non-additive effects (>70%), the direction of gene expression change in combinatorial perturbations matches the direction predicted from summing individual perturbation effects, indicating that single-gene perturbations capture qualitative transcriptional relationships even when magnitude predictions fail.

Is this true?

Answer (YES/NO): YES